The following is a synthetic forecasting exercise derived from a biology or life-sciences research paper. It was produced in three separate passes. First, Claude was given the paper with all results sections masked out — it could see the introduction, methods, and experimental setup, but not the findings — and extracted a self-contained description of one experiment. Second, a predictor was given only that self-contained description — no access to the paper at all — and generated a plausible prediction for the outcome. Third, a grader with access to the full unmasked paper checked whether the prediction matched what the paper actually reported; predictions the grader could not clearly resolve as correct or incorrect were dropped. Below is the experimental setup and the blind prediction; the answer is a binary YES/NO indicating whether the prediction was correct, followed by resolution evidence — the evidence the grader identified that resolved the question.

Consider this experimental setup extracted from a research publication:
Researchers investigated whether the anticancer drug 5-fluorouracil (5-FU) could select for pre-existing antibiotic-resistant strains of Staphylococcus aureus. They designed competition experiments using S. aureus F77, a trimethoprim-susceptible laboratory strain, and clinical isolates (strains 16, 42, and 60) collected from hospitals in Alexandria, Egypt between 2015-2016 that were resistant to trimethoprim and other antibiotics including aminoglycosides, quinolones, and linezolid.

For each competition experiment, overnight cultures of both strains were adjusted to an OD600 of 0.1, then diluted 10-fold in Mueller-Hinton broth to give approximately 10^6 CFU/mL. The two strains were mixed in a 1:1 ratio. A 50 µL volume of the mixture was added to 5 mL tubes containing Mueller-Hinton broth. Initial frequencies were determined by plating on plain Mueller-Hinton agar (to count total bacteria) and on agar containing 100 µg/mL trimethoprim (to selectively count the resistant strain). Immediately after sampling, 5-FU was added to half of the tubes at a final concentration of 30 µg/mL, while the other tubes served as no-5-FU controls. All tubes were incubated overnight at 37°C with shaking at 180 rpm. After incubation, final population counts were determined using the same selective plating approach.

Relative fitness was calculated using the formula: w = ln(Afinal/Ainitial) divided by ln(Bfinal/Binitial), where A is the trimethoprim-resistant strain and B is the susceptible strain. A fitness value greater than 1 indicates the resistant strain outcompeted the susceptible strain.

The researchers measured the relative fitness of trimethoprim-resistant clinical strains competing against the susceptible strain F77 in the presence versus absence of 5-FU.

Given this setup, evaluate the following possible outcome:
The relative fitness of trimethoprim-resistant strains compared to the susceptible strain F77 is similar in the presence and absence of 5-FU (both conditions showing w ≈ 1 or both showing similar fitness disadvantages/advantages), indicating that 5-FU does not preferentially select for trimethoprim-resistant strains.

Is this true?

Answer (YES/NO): NO